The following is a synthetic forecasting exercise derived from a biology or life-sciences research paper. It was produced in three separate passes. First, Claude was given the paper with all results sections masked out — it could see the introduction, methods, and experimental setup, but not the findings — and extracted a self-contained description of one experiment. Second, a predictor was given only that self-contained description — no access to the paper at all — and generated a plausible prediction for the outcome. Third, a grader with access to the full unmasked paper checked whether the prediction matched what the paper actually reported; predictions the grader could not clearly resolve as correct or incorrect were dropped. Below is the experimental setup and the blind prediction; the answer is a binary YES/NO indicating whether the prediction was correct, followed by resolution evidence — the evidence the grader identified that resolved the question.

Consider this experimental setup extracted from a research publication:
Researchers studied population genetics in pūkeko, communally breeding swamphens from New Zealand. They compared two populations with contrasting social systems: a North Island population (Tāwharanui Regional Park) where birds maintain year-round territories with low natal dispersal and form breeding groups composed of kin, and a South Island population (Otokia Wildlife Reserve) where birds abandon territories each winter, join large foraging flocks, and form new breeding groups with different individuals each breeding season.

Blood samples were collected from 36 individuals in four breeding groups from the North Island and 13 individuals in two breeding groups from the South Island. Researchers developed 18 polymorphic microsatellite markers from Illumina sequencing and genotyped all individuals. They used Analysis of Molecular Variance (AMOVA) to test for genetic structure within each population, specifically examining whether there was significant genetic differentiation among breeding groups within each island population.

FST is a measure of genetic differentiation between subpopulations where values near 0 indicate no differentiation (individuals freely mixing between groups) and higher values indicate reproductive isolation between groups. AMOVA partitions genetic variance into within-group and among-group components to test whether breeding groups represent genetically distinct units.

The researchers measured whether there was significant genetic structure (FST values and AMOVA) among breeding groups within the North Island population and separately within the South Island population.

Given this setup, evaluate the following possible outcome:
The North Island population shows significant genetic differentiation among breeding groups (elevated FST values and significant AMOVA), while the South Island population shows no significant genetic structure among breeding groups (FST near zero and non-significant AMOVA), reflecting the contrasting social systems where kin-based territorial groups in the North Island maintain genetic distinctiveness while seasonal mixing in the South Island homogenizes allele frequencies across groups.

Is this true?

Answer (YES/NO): YES